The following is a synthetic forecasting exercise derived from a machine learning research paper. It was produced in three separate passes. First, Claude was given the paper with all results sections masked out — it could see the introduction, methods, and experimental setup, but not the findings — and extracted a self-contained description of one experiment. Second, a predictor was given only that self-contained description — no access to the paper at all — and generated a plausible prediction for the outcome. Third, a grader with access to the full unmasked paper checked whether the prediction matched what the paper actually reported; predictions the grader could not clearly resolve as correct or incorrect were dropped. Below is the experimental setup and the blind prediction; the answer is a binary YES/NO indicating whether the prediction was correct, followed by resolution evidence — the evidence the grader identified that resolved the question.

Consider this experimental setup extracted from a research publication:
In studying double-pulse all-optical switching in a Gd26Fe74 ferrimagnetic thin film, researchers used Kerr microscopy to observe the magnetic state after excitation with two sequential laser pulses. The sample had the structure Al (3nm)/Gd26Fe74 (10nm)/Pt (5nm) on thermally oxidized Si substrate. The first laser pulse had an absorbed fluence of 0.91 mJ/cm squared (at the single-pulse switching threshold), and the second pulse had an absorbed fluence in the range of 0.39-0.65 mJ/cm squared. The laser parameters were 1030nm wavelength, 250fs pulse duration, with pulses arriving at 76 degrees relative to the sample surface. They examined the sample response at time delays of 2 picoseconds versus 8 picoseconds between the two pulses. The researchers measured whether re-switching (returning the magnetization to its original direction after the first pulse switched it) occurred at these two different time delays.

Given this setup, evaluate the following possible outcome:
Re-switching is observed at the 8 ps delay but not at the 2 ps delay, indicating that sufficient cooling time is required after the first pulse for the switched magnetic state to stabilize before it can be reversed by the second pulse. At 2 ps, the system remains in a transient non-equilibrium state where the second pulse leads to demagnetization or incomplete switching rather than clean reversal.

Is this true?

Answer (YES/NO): YES